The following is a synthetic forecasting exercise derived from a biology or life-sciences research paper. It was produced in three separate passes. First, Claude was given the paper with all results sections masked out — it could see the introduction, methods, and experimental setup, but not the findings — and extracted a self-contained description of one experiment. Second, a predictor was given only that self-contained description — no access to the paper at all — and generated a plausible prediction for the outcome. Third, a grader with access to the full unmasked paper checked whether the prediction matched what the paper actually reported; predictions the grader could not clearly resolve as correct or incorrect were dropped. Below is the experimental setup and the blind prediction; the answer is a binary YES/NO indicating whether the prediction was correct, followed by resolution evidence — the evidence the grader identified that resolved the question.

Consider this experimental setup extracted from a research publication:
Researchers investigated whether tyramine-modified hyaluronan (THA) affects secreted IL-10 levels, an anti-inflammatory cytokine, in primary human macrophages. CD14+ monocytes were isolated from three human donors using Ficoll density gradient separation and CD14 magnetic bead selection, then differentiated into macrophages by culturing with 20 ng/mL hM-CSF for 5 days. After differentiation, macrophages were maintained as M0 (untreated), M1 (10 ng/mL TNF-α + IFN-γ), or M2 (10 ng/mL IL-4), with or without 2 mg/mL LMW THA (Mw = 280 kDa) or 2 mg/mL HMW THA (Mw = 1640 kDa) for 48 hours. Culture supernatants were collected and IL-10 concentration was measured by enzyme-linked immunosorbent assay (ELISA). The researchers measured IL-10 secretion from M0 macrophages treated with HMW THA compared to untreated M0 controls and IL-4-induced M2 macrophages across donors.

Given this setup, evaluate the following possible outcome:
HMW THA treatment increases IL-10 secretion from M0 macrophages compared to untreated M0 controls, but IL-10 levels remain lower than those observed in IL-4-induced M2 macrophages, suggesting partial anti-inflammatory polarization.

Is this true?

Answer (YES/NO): NO